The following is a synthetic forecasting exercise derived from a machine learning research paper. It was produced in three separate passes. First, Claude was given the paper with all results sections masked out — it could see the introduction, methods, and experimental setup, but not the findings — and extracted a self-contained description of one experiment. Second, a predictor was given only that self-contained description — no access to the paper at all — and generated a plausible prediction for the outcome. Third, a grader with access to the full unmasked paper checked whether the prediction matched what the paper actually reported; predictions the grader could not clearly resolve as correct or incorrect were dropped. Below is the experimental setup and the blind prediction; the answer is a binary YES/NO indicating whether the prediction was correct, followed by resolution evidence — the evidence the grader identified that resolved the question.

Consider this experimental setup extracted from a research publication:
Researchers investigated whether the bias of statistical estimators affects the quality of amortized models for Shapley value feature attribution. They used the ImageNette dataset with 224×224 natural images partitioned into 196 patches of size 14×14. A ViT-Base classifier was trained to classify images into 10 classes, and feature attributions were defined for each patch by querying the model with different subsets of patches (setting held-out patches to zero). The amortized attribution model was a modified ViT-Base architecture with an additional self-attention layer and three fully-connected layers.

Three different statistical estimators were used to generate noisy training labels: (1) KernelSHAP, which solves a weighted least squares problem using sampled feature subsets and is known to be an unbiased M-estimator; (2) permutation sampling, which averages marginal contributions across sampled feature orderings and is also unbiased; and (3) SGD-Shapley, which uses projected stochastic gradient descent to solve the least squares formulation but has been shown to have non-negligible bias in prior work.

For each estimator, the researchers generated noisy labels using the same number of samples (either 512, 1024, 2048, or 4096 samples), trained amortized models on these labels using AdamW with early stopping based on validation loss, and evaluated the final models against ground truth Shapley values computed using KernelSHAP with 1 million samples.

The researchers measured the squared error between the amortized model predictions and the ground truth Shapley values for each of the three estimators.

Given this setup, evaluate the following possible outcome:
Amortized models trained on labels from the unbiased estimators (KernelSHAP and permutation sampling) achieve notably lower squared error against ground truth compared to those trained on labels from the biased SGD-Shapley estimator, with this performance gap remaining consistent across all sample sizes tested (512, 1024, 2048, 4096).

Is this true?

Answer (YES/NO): YES